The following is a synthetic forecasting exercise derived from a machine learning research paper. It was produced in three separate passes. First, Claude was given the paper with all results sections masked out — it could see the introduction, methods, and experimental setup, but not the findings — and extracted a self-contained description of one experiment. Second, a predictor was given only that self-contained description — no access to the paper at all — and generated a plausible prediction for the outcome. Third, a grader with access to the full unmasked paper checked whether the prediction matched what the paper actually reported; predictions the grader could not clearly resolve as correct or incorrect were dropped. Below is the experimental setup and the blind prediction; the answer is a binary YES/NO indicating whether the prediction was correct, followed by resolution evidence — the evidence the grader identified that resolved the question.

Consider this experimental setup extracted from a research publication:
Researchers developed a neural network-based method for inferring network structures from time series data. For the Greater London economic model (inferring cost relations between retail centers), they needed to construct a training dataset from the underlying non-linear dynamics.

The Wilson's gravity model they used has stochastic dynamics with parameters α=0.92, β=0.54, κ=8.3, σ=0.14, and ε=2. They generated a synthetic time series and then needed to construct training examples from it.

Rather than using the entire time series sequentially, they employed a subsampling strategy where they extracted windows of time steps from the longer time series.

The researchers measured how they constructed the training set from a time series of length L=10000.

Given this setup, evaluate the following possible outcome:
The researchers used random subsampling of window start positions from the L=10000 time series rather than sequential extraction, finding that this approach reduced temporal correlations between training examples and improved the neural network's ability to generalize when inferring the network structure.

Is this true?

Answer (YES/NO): NO